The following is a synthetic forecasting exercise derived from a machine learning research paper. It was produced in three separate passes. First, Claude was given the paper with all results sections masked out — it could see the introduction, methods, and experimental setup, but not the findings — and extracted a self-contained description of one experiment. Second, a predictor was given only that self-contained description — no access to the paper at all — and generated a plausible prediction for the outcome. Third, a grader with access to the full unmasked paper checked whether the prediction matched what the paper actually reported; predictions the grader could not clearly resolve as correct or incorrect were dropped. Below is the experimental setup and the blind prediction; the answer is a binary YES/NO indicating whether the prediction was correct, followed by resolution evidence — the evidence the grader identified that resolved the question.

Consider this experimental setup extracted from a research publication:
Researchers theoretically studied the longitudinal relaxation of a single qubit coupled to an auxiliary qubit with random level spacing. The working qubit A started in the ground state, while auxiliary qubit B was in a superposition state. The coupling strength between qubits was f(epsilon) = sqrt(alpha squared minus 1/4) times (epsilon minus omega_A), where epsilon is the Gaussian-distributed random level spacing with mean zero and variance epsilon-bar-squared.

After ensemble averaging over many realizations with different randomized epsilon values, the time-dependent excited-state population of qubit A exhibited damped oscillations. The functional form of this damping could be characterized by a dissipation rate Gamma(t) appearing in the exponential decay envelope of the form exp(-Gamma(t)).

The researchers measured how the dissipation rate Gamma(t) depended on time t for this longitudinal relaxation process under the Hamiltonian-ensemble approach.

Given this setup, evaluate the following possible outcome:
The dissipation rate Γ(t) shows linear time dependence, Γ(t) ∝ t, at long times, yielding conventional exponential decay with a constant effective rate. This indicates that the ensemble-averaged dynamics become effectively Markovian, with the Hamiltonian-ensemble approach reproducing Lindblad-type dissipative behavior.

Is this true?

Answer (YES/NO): NO